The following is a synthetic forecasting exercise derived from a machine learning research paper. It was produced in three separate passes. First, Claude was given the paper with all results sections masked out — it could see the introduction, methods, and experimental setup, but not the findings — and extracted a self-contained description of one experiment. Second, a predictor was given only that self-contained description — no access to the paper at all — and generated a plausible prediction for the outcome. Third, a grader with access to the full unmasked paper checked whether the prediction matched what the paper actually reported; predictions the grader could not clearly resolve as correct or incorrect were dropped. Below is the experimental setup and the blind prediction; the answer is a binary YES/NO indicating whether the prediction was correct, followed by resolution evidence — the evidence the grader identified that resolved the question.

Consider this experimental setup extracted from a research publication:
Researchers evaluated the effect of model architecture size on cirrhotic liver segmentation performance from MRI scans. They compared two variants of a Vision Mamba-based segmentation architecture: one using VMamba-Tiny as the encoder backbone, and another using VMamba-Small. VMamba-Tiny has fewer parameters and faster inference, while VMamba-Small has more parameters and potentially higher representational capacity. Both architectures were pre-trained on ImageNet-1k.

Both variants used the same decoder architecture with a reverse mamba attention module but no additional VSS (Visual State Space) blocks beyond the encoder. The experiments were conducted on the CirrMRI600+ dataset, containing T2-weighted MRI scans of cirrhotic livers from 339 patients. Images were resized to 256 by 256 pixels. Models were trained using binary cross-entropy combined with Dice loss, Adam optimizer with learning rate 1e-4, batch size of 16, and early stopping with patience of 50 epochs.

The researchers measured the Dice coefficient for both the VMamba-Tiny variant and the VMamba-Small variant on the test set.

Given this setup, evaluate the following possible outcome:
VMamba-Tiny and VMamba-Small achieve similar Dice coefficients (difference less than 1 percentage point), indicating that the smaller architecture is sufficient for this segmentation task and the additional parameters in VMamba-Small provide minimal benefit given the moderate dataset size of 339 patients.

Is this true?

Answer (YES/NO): YES